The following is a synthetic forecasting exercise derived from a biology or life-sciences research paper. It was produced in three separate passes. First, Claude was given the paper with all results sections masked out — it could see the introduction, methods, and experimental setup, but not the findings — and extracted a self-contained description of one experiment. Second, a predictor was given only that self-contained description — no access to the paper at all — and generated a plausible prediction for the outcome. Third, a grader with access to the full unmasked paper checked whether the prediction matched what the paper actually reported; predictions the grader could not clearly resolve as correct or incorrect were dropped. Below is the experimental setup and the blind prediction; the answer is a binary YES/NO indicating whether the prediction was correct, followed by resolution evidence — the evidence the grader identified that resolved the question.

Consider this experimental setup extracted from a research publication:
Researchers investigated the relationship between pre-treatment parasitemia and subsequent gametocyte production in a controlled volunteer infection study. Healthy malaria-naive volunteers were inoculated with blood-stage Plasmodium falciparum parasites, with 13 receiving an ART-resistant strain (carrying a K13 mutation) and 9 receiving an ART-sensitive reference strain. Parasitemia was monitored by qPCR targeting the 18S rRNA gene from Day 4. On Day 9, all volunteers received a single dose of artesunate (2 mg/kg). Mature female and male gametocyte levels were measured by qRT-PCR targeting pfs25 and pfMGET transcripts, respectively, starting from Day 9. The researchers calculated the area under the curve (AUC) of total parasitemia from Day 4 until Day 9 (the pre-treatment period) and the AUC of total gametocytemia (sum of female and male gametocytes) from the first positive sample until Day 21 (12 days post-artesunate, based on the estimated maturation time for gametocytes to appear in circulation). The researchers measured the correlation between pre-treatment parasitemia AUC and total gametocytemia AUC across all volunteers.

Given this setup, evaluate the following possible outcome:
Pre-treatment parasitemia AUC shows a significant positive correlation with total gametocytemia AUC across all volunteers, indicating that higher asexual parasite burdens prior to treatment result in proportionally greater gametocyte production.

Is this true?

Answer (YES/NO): NO